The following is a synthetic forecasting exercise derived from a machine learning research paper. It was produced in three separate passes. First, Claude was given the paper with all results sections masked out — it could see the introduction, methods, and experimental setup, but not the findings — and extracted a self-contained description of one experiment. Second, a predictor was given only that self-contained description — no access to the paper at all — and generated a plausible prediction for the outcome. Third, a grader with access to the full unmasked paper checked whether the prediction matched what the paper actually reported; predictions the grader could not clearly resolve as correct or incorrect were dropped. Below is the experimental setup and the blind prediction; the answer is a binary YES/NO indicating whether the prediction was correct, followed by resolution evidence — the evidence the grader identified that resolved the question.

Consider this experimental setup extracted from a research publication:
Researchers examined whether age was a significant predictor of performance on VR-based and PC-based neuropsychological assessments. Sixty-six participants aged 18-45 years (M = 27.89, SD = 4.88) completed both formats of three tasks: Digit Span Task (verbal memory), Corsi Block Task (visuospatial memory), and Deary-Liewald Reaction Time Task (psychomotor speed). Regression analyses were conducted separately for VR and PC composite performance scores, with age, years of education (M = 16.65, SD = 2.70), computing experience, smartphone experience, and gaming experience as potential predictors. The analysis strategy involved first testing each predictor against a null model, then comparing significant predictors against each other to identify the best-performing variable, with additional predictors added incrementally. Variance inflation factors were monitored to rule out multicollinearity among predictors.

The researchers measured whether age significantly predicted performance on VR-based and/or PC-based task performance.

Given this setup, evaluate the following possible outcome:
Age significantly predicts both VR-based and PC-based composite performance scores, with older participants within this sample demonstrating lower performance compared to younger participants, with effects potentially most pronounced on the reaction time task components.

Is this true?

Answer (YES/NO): NO